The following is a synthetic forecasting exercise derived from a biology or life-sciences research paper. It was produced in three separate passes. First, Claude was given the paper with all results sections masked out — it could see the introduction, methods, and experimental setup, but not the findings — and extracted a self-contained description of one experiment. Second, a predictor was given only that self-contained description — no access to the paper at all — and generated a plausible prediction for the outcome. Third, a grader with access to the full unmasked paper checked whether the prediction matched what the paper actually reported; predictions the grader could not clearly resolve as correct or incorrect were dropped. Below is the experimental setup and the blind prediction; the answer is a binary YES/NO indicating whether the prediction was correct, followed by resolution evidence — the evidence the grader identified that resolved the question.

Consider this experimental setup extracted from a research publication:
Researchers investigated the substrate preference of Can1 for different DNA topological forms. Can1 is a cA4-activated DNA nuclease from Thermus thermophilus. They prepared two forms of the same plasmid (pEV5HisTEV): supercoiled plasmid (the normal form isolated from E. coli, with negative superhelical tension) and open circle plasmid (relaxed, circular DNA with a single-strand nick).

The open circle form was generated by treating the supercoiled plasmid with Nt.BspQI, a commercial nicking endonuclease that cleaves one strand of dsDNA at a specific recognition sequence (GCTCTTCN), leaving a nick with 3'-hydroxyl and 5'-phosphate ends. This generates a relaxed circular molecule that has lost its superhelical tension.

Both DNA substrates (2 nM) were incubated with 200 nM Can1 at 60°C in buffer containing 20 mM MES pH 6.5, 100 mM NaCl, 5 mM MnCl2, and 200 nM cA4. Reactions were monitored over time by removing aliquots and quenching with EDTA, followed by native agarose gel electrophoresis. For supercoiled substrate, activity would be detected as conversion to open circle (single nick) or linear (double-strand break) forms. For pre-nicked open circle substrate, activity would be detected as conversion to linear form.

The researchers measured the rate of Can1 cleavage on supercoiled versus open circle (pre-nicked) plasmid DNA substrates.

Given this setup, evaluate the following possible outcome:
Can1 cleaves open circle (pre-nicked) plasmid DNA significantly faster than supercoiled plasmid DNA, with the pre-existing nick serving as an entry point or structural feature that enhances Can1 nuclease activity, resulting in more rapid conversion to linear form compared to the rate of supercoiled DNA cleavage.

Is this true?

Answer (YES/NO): NO